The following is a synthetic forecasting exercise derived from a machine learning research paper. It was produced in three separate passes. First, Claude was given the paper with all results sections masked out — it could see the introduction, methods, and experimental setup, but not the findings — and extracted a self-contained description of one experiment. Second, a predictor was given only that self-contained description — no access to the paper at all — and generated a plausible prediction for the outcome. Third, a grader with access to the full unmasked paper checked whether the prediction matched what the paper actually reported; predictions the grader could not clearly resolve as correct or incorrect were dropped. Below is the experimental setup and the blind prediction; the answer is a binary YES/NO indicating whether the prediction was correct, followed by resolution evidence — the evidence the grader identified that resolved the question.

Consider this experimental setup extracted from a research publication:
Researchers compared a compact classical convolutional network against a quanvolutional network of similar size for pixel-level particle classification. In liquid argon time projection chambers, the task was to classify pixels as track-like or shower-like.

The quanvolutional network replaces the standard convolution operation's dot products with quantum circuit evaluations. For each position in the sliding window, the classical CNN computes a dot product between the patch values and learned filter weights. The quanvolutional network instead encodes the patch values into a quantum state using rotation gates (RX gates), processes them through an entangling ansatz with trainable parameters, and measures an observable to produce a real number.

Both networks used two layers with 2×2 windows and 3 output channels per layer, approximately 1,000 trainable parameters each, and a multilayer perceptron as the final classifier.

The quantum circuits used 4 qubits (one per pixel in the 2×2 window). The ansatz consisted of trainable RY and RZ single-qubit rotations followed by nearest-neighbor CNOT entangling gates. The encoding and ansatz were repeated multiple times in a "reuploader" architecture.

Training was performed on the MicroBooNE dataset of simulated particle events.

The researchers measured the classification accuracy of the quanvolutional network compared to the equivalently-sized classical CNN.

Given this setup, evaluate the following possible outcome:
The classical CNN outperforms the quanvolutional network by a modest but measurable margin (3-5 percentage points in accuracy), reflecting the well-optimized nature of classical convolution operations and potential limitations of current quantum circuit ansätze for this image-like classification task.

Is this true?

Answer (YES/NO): NO